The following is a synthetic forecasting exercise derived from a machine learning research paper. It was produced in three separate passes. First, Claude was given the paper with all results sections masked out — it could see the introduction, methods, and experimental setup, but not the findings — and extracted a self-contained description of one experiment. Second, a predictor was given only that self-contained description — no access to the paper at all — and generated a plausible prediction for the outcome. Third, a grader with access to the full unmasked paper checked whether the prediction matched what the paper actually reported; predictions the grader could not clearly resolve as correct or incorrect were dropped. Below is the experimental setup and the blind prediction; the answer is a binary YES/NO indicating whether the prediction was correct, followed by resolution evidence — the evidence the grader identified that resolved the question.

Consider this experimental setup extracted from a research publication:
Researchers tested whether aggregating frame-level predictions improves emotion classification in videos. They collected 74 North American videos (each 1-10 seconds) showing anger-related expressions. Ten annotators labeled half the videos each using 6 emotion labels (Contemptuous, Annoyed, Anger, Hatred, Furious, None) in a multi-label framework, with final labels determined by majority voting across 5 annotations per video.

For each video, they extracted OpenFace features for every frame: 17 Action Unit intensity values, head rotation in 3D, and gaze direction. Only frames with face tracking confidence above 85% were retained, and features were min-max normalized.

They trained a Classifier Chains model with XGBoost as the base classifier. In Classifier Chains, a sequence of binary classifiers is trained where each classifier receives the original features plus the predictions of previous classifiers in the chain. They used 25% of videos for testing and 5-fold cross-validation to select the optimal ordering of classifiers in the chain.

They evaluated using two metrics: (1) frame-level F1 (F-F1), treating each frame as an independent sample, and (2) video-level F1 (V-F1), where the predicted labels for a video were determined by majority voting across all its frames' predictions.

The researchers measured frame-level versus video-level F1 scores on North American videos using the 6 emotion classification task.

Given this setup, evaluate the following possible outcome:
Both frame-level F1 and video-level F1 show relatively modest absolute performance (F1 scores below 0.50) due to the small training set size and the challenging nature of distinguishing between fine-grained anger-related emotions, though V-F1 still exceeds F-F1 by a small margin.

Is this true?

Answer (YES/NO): NO